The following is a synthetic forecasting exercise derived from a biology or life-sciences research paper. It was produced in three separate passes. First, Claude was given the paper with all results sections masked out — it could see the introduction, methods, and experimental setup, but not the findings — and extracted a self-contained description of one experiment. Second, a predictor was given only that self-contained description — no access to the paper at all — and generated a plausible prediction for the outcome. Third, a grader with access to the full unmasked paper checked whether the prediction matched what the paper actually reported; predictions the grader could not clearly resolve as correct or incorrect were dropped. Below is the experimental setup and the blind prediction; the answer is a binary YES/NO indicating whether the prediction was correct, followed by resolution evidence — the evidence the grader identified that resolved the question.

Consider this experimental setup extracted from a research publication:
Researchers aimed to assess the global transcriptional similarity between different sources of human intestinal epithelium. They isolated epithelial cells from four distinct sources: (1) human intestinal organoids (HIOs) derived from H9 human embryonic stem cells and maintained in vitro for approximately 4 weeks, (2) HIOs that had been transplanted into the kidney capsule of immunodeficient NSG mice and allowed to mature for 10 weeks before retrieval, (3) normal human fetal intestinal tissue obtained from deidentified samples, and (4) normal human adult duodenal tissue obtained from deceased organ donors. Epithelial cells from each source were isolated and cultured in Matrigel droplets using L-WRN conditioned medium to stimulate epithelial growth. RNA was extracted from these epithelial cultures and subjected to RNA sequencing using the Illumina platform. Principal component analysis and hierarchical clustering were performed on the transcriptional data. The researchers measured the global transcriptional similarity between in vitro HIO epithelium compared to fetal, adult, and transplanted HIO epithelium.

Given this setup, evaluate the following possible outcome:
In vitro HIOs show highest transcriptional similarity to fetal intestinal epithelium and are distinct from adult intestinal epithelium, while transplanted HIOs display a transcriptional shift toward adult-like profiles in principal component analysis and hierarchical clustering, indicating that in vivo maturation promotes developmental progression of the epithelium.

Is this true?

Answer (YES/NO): YES